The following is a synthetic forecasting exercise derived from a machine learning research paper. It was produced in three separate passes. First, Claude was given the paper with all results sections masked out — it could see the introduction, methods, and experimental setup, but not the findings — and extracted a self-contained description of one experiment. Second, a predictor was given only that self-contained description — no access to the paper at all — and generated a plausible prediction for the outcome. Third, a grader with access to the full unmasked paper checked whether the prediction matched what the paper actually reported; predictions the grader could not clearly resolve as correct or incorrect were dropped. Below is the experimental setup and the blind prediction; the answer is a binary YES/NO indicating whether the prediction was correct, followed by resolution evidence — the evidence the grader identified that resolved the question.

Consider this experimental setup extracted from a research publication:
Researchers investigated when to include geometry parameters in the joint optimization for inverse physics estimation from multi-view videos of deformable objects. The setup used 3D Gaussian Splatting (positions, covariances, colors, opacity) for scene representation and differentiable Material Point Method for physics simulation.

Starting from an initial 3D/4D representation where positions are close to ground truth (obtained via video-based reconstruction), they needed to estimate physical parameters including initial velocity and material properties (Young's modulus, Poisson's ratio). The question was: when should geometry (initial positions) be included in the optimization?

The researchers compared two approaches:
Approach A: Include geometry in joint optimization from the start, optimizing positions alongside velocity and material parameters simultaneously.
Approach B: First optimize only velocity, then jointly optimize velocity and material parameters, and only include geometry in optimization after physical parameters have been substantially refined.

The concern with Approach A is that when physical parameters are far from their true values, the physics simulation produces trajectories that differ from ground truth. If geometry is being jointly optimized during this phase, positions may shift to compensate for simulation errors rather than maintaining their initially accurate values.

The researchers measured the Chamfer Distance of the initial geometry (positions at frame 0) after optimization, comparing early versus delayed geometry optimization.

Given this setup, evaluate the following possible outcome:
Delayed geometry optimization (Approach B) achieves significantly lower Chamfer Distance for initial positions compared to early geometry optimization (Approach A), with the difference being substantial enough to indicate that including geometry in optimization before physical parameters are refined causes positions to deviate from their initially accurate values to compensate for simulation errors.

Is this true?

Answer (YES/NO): YES